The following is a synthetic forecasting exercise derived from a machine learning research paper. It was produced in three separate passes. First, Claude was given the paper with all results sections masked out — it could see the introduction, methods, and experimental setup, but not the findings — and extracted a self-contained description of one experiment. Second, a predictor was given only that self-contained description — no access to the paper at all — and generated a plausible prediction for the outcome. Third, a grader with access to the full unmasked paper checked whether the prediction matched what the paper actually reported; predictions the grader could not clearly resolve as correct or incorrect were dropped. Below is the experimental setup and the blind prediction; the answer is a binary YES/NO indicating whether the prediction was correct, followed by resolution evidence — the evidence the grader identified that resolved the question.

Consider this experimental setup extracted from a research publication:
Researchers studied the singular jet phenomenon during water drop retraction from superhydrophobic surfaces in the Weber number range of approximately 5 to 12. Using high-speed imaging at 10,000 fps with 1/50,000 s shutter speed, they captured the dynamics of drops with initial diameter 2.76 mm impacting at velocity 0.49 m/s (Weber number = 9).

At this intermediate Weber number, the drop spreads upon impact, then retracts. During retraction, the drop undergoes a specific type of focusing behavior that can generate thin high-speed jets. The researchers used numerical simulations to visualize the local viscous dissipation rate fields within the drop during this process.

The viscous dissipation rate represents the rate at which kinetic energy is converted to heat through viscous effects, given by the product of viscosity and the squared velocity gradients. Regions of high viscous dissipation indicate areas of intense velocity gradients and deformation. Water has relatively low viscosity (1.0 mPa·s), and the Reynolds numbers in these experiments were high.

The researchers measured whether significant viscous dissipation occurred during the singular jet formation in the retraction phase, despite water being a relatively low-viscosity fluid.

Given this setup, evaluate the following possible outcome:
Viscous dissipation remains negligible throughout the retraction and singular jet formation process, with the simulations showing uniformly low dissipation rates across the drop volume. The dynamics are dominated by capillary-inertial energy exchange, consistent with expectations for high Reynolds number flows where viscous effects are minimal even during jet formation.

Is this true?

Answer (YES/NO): NO